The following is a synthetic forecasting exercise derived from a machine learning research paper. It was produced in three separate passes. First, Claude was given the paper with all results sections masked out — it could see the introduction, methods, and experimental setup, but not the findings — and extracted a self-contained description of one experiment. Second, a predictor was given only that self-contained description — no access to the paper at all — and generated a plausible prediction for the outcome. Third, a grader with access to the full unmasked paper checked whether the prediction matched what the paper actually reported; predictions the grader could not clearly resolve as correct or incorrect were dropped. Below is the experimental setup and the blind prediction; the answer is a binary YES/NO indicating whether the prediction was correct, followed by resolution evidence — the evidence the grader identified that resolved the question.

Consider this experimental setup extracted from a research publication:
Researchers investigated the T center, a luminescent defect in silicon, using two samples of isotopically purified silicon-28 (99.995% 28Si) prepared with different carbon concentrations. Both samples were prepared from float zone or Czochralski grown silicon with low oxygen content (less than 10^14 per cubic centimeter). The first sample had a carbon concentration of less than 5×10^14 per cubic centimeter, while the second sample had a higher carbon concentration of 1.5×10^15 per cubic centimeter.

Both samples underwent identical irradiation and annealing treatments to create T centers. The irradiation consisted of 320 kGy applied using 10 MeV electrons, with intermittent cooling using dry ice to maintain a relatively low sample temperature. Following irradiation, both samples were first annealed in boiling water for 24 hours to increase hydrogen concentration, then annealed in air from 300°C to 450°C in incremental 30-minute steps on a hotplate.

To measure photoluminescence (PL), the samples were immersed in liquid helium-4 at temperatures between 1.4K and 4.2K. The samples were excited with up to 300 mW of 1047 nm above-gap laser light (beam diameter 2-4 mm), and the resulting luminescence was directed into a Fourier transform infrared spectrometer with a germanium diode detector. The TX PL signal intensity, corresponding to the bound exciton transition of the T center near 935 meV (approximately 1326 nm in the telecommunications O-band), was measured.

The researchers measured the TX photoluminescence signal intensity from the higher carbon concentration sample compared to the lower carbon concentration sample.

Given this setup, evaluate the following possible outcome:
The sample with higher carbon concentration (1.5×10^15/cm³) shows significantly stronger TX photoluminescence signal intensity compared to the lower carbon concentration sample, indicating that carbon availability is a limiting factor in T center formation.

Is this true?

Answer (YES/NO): YES